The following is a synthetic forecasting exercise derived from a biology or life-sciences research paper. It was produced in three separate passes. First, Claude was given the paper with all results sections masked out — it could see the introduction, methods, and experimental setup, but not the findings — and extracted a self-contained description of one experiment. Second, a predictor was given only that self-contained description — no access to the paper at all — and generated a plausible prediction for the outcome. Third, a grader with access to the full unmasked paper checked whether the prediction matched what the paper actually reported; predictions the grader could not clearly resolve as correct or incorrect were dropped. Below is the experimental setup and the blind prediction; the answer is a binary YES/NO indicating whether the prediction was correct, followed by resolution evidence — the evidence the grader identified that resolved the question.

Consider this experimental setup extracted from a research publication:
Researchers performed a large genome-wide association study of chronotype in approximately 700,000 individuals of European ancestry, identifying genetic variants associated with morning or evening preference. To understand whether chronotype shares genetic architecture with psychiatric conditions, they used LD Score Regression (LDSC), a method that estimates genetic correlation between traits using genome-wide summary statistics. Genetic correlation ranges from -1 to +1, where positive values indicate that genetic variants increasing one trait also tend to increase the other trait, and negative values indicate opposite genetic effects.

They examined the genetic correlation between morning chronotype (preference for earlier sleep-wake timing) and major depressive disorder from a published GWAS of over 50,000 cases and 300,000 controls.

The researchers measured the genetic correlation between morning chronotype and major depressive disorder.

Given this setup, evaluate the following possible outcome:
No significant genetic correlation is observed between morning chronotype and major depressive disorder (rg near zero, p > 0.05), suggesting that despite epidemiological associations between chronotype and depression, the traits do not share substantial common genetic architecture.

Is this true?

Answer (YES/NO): NO